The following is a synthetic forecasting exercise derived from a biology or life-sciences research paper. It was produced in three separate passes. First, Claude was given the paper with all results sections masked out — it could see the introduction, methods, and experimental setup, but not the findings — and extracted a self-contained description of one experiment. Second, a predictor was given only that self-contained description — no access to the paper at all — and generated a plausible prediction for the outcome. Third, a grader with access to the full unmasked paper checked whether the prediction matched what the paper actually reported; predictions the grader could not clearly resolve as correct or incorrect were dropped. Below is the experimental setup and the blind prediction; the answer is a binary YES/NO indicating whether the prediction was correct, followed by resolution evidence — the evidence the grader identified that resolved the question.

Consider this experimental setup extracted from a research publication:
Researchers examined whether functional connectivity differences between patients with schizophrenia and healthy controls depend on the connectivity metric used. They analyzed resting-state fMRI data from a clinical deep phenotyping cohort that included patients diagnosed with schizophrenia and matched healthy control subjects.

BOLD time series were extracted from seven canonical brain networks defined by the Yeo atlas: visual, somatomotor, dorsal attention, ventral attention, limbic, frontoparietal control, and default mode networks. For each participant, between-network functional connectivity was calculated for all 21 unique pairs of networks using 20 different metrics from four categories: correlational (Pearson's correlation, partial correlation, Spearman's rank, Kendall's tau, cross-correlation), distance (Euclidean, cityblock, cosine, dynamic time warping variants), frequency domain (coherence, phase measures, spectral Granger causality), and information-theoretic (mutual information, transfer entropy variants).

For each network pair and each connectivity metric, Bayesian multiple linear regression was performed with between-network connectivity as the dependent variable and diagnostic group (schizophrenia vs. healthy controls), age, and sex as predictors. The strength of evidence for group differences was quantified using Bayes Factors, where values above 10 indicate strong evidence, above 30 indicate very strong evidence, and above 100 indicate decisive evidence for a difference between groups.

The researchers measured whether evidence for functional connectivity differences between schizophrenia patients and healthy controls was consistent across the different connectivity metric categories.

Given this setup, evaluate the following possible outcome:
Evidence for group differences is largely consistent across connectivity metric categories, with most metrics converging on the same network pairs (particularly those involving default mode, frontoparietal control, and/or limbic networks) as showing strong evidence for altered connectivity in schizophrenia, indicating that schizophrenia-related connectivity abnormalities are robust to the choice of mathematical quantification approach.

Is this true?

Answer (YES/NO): NO